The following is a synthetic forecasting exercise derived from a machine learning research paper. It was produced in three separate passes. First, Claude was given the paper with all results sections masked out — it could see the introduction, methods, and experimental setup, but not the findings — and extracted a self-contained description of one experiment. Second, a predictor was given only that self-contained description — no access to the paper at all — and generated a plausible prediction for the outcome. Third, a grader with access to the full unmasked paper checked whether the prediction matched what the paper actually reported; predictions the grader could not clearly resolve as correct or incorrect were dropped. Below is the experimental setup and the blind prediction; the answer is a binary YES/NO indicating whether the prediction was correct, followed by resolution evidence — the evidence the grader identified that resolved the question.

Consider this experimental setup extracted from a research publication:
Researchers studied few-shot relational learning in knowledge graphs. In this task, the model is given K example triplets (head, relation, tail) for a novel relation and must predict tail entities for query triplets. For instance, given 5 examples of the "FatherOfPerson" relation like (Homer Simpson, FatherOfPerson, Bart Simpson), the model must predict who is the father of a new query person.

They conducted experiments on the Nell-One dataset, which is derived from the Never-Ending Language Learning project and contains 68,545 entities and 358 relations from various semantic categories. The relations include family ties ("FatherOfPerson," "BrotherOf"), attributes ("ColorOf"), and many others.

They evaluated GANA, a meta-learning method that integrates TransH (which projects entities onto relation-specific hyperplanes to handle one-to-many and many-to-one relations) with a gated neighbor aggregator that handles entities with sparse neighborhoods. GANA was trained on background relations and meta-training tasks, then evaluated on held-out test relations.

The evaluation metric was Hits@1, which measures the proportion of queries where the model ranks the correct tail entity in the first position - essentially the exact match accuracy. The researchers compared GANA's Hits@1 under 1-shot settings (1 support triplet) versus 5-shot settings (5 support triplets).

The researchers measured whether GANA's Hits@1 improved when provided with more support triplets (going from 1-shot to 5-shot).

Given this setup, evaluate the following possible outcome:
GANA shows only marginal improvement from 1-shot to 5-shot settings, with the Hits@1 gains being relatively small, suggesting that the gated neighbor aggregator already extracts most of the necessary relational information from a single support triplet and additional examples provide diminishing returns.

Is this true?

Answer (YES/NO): NO